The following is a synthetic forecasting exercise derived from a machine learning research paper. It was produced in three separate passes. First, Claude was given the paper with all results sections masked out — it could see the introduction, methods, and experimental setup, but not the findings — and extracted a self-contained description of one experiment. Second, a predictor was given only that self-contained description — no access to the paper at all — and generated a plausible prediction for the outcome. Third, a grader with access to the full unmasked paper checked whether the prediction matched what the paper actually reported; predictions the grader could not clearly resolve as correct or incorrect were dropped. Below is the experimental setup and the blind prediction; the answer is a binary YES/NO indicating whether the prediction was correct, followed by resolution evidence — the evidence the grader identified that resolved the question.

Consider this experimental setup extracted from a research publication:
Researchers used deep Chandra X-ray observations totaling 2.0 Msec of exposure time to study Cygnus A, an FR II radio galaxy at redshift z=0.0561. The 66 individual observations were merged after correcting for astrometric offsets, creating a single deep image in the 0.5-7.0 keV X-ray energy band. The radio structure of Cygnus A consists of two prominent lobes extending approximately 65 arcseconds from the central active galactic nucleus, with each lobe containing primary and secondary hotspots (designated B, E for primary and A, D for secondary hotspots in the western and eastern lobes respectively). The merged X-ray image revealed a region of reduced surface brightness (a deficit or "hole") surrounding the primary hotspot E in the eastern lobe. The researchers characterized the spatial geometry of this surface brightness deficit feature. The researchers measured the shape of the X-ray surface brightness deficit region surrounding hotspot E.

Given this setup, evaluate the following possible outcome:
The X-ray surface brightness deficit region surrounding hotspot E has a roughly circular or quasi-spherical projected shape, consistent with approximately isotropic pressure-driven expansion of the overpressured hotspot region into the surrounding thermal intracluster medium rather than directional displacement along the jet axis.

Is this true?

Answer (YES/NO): NO